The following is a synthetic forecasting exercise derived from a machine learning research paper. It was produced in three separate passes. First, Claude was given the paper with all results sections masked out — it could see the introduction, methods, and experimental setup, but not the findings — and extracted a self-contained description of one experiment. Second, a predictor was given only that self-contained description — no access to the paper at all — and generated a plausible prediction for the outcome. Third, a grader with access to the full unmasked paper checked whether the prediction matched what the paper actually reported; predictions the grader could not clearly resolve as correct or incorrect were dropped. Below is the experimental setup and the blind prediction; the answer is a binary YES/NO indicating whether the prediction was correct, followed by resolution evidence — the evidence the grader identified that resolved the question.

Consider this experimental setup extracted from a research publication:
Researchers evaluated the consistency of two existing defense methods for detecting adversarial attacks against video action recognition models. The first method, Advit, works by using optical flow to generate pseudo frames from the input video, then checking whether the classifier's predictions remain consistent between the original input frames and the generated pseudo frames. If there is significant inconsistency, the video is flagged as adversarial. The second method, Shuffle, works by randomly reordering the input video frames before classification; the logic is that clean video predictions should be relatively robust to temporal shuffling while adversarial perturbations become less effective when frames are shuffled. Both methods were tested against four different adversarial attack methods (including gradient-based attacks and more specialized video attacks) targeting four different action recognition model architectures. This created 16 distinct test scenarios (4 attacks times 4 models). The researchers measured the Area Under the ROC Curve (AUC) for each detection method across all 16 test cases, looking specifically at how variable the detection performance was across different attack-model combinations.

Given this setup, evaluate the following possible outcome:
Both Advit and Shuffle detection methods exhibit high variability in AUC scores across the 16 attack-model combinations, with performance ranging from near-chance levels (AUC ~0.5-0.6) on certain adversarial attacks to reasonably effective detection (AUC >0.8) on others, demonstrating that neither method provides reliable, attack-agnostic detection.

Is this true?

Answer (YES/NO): YES